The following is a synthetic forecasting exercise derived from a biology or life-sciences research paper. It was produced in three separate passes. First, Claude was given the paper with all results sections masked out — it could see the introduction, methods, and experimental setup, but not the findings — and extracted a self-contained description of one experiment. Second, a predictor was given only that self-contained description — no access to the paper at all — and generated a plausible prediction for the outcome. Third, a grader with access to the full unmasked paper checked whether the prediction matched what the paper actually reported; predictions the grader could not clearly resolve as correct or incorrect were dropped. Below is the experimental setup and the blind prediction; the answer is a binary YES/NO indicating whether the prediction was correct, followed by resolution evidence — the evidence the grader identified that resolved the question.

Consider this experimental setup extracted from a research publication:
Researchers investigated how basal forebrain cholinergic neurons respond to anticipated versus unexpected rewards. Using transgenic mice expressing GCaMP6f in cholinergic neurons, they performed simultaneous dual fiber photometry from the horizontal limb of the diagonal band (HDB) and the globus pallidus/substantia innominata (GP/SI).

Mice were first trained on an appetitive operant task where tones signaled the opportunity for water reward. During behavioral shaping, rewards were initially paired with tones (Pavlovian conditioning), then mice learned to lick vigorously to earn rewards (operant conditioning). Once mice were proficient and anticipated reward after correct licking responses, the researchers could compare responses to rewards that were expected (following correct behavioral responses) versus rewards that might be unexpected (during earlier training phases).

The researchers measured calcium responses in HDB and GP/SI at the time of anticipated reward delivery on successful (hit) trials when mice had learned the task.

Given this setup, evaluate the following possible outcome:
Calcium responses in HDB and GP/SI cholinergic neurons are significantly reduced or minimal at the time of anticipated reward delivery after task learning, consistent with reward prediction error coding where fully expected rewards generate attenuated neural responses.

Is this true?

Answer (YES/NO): YES